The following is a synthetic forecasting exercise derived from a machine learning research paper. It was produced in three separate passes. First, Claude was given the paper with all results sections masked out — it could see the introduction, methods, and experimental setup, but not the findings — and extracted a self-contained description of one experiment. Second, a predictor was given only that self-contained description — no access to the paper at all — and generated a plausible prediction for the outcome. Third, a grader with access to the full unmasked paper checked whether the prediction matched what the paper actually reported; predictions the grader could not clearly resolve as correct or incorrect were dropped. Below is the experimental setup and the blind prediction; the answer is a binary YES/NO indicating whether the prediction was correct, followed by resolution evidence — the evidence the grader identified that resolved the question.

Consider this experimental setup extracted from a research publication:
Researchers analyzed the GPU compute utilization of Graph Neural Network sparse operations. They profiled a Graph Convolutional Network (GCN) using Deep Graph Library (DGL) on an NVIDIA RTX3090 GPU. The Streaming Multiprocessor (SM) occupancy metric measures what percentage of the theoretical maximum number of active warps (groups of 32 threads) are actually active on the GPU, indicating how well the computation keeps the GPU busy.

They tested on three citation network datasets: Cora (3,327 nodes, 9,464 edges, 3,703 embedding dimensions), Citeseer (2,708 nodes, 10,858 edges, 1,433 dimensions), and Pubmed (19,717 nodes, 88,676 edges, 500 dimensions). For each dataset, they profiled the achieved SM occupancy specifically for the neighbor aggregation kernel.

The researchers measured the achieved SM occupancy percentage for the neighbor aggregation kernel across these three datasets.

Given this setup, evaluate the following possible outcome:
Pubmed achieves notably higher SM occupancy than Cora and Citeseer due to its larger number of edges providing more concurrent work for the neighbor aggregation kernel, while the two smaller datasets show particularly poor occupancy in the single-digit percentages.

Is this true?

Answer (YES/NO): NO